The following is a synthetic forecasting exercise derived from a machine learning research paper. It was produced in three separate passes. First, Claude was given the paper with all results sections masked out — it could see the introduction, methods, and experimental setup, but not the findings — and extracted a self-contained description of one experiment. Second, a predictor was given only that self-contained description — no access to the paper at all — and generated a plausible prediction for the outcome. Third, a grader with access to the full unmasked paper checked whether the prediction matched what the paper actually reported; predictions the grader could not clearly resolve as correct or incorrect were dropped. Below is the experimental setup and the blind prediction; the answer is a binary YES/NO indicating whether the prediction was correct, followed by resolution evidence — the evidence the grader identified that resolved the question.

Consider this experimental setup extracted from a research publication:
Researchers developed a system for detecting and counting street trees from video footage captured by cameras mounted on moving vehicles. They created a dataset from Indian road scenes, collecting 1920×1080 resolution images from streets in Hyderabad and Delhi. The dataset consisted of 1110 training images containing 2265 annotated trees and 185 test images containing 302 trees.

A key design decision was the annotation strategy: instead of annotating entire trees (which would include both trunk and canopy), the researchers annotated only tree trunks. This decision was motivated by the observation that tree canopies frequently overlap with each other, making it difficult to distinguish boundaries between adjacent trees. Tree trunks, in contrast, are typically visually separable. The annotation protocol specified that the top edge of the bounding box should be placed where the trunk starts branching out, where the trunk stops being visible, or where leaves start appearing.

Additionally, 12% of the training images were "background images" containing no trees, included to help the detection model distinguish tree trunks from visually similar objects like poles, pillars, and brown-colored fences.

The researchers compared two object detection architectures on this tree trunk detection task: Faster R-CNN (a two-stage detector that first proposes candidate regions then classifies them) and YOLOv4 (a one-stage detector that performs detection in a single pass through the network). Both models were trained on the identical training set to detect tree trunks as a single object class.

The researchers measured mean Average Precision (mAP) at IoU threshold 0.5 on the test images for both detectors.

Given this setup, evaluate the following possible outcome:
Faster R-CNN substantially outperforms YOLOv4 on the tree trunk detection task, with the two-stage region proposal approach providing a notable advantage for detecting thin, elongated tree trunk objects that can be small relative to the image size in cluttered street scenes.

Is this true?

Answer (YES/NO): NO